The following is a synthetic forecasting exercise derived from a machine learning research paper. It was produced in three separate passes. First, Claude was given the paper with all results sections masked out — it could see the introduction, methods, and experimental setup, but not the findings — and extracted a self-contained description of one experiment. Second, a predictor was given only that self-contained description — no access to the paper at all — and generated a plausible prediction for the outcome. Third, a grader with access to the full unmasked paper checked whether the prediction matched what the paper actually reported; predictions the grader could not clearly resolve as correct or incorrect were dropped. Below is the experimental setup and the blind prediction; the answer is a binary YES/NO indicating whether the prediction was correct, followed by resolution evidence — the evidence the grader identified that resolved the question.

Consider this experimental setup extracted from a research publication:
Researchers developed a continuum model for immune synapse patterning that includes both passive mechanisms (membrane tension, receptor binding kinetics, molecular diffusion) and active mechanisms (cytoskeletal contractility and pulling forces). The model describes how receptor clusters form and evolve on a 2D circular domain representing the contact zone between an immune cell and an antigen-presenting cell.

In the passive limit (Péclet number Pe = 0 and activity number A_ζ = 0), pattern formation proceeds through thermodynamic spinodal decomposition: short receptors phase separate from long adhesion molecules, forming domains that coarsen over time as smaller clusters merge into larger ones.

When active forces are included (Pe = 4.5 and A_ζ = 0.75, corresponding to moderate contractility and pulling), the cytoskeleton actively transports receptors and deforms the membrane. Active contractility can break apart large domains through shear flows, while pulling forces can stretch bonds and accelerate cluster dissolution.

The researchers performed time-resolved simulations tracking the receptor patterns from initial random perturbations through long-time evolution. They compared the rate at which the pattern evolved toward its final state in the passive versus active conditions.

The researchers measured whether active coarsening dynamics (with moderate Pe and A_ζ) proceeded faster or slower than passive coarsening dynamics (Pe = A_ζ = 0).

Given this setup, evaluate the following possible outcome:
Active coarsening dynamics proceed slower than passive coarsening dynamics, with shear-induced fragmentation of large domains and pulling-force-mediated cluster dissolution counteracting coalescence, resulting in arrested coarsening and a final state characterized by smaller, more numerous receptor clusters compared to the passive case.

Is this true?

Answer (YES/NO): NO